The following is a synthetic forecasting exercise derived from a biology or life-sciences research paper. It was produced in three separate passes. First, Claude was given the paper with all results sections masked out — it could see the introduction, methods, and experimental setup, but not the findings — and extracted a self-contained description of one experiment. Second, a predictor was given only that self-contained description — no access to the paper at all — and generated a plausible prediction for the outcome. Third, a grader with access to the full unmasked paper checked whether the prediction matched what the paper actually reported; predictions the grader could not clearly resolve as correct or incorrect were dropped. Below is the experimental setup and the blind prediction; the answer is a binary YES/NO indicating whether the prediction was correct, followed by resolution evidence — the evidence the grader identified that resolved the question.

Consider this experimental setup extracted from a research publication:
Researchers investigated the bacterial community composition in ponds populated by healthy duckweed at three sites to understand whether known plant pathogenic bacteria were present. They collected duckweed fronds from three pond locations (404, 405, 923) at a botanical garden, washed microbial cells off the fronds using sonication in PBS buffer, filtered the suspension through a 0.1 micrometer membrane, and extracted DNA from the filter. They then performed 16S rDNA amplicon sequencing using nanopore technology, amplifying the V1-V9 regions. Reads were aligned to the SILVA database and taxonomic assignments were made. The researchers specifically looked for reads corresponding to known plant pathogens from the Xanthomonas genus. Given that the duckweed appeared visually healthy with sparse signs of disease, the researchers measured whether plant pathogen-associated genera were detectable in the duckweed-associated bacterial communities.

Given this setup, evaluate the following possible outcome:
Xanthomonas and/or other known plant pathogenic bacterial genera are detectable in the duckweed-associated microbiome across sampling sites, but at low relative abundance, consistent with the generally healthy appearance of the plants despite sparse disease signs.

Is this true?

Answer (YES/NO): YES